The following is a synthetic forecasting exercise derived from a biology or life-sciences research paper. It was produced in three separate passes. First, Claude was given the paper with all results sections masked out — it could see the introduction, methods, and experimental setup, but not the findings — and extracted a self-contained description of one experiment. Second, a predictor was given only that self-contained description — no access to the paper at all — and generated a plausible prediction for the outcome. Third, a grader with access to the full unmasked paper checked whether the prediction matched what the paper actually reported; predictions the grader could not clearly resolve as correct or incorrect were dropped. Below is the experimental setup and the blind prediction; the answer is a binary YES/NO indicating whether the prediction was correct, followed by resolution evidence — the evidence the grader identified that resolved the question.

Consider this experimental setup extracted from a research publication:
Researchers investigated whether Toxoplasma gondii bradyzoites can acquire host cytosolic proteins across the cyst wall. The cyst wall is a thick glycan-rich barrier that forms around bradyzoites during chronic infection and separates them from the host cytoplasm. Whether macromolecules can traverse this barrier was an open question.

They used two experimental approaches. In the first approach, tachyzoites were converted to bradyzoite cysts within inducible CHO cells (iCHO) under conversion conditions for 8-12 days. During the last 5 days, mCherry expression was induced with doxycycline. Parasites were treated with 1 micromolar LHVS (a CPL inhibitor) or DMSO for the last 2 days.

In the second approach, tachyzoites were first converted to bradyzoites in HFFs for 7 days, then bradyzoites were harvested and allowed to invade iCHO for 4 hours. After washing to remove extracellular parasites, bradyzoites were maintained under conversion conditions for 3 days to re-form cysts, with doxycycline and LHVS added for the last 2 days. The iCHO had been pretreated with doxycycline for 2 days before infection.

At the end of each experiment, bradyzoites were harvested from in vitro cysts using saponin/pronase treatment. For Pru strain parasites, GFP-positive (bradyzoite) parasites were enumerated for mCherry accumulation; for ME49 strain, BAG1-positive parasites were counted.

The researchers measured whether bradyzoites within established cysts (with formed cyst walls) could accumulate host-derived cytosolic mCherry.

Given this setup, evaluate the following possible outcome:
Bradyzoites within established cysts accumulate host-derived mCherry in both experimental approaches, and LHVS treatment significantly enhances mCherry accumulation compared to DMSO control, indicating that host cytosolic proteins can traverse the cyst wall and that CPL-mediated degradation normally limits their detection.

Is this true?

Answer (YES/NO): YES